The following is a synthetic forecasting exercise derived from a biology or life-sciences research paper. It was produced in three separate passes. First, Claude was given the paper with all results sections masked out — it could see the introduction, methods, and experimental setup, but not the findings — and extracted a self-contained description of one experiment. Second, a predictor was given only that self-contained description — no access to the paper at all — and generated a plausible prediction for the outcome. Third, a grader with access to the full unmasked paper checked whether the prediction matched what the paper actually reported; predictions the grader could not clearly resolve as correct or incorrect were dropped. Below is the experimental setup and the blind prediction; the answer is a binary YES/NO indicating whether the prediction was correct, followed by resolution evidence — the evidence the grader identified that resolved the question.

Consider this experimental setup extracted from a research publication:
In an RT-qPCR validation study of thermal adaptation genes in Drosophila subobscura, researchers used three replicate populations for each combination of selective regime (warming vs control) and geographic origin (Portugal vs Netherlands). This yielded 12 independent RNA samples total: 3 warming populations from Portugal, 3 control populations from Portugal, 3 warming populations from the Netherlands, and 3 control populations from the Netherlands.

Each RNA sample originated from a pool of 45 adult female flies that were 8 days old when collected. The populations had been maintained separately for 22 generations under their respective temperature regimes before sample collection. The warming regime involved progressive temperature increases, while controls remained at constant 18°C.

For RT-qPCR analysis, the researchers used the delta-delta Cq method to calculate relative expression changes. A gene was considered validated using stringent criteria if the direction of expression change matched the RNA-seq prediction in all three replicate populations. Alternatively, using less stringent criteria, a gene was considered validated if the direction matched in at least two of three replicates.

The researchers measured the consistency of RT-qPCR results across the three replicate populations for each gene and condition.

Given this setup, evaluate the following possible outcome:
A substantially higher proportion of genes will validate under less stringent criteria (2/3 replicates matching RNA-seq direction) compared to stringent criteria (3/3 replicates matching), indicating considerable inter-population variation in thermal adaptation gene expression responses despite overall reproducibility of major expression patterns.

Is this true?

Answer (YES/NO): NO